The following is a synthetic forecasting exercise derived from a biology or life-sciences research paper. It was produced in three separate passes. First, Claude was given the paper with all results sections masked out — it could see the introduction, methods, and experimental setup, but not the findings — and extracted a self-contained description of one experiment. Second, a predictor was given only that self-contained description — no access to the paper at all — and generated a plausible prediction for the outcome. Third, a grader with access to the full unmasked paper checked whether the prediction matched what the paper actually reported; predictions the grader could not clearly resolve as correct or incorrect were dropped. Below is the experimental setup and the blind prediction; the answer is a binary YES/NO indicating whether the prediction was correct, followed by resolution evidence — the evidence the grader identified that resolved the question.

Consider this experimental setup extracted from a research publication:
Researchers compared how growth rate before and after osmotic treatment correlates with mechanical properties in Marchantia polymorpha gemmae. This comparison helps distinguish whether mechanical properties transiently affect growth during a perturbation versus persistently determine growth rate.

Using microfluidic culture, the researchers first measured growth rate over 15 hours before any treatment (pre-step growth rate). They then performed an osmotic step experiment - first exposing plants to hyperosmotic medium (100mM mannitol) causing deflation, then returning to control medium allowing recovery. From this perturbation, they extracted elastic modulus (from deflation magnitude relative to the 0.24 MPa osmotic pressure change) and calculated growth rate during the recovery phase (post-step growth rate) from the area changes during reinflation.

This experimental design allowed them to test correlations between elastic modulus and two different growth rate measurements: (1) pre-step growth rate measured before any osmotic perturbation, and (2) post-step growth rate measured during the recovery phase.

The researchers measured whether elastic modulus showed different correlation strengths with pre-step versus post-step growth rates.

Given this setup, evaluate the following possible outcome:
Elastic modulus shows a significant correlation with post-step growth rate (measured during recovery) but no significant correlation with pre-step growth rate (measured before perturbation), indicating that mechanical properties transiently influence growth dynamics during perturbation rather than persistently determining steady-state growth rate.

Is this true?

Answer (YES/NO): NO